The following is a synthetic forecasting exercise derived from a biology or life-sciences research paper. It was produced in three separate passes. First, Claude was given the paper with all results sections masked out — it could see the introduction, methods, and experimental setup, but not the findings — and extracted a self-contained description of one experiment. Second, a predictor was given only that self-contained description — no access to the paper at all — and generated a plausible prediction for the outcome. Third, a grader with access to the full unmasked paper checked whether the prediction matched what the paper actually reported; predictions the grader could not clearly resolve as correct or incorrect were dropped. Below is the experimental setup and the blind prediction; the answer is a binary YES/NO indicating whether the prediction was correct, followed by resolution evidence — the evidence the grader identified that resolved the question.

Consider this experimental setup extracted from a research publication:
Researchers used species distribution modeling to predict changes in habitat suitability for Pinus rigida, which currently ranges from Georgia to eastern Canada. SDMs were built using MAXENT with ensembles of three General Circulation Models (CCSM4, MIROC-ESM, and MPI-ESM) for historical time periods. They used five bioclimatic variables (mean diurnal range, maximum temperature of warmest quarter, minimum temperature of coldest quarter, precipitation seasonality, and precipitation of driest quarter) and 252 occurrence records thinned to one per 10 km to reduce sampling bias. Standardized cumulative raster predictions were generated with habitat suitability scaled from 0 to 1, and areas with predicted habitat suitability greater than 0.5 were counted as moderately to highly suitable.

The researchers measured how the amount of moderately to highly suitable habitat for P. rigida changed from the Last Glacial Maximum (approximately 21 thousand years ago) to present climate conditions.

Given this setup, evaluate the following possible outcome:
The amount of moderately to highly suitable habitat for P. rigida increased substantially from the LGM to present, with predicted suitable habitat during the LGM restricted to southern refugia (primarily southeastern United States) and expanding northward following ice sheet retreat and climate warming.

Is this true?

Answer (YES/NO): YES